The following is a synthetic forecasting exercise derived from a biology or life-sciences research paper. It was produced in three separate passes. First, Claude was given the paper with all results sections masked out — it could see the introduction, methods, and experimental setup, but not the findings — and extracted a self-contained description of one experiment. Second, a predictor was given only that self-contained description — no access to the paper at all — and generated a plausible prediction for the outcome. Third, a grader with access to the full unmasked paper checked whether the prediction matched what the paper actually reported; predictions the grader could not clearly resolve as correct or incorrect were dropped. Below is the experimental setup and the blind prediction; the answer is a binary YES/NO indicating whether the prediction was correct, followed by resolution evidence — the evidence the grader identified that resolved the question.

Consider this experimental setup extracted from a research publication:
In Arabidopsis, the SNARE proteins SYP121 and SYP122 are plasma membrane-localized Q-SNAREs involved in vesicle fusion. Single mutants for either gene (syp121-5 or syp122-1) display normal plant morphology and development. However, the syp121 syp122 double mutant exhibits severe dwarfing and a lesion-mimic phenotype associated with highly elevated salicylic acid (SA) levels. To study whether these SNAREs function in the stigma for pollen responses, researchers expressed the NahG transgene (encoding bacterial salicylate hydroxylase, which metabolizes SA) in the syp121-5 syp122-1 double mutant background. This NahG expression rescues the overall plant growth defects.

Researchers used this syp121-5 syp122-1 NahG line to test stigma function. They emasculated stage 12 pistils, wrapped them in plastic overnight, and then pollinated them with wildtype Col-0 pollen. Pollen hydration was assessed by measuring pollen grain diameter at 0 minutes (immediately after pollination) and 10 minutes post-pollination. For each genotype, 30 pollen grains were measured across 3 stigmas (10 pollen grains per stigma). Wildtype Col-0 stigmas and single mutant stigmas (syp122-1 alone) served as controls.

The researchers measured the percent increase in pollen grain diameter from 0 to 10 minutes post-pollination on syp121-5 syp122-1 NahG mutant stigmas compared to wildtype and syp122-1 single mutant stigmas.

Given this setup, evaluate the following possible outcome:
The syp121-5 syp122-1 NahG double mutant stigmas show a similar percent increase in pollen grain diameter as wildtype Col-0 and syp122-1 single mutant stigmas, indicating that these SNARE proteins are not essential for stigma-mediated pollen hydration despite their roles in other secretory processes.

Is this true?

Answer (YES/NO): NO